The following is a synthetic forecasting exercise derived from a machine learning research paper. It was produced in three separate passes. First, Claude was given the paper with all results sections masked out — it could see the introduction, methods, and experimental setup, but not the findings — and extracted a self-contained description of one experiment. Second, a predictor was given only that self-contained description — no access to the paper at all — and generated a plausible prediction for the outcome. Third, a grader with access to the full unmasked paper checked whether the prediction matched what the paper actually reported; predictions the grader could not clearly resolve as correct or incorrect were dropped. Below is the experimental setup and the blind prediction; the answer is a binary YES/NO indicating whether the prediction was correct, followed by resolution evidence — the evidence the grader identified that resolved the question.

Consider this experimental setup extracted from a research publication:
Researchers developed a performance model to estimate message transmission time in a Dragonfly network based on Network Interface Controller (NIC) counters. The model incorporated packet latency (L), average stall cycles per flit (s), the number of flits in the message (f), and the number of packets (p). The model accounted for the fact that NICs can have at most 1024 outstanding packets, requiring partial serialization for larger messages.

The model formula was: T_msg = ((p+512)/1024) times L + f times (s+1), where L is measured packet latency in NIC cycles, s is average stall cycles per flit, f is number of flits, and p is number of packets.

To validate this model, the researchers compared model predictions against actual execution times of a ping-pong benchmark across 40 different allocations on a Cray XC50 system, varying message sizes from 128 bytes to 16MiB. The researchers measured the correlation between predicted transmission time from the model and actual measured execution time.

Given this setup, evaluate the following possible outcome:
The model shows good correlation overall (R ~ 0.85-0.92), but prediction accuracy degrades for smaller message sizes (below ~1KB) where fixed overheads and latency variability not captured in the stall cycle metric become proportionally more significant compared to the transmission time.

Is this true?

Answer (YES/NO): NO